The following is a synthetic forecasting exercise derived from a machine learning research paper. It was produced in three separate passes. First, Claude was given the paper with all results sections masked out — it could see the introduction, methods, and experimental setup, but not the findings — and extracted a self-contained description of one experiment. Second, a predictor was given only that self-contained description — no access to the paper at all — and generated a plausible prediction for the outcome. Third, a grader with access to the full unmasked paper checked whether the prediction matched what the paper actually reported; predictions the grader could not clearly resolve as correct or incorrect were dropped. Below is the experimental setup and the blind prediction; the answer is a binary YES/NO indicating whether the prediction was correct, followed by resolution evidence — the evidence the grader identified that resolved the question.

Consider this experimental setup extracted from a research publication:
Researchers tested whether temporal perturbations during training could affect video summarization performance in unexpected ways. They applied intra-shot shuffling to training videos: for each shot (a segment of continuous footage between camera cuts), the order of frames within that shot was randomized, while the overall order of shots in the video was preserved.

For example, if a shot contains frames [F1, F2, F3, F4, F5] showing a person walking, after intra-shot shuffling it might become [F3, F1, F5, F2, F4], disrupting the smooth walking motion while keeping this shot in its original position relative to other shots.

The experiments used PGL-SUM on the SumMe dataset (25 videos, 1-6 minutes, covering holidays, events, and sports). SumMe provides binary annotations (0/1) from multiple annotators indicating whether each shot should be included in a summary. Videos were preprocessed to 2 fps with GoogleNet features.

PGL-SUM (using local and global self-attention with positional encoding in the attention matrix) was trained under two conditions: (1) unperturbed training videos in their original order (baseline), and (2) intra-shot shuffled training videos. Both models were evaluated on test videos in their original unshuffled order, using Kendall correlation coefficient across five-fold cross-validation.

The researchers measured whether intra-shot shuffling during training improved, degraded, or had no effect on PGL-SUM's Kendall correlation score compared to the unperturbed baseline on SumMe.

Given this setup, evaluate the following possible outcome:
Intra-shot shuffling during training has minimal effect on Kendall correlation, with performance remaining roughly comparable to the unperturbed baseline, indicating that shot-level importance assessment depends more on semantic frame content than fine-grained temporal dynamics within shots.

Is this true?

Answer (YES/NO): NO